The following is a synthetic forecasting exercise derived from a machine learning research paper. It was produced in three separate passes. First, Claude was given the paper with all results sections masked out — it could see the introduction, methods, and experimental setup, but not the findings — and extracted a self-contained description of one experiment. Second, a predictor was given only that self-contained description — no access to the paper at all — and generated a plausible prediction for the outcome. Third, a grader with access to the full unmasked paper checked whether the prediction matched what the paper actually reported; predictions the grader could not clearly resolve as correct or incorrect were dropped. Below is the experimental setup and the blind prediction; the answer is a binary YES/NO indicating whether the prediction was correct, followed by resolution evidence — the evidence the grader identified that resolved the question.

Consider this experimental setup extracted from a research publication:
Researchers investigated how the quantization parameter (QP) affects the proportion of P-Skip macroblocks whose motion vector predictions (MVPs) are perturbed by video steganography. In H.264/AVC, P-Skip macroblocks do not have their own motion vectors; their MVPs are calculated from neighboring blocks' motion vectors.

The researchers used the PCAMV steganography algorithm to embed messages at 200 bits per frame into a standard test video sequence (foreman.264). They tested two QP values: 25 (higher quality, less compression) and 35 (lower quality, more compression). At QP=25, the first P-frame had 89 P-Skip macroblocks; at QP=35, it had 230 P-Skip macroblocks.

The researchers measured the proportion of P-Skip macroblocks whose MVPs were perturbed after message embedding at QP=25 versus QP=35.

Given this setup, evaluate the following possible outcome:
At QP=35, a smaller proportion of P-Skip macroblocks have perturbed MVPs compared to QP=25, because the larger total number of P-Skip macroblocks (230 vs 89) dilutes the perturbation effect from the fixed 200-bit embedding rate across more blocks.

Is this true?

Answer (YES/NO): YES